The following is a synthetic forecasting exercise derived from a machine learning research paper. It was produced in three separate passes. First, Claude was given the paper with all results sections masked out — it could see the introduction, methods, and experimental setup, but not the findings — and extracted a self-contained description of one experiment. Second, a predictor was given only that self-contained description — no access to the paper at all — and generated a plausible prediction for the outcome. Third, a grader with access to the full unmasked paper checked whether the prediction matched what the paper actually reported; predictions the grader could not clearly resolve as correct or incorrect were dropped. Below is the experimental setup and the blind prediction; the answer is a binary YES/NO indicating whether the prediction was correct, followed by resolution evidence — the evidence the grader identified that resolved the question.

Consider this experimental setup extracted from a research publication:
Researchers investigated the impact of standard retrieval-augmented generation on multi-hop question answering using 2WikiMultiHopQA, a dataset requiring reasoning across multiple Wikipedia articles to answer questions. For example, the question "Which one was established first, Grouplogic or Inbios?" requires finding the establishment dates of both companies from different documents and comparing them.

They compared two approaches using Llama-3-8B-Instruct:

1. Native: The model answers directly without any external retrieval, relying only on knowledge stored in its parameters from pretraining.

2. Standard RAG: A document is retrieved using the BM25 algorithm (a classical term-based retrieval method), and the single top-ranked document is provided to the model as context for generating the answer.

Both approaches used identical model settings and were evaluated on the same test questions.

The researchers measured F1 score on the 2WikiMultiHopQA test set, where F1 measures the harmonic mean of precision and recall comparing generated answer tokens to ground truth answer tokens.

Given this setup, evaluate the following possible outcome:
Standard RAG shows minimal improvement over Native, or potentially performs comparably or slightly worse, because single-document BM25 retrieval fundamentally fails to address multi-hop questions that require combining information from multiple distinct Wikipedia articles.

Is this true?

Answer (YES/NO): YES